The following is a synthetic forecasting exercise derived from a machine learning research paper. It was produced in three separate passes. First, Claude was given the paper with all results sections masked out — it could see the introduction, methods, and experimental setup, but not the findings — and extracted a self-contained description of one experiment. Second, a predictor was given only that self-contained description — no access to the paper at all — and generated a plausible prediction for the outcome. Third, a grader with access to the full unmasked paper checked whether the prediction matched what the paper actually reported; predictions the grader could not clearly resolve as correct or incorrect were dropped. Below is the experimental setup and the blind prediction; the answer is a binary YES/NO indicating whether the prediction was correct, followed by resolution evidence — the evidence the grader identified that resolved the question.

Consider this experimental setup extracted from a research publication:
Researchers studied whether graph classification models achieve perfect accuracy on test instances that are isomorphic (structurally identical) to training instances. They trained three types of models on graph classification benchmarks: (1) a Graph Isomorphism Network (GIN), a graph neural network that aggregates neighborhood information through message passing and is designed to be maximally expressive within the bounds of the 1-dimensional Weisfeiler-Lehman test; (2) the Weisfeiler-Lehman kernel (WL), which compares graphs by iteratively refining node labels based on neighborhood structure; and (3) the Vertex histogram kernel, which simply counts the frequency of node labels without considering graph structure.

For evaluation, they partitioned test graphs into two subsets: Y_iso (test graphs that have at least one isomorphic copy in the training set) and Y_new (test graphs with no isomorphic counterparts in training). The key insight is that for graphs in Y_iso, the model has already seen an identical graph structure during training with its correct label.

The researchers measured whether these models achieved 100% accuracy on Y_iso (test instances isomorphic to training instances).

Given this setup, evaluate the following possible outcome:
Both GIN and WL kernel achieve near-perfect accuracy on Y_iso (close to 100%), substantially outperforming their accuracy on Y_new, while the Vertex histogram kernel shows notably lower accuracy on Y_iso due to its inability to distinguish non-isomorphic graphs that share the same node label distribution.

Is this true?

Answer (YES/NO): NO